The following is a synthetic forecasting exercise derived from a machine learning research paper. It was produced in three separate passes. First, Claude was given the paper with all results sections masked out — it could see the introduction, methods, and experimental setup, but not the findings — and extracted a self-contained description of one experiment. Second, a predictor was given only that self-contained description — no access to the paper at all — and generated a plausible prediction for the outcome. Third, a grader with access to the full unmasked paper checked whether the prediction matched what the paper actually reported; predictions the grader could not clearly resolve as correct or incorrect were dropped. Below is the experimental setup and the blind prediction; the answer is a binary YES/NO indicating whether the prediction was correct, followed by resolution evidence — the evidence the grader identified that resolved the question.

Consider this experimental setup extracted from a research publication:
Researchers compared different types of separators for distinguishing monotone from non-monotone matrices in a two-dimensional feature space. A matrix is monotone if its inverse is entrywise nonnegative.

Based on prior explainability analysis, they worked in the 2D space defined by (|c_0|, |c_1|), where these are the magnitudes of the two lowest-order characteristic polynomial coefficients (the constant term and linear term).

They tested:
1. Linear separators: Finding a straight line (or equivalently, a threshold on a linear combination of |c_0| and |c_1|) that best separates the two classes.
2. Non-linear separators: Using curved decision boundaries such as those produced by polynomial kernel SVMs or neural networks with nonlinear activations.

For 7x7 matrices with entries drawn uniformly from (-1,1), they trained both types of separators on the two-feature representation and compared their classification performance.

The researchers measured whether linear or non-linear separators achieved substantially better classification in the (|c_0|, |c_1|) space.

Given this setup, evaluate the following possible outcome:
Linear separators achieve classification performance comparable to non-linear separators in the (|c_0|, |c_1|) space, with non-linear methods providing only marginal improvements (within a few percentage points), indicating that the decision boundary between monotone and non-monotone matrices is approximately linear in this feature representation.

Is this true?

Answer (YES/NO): YES